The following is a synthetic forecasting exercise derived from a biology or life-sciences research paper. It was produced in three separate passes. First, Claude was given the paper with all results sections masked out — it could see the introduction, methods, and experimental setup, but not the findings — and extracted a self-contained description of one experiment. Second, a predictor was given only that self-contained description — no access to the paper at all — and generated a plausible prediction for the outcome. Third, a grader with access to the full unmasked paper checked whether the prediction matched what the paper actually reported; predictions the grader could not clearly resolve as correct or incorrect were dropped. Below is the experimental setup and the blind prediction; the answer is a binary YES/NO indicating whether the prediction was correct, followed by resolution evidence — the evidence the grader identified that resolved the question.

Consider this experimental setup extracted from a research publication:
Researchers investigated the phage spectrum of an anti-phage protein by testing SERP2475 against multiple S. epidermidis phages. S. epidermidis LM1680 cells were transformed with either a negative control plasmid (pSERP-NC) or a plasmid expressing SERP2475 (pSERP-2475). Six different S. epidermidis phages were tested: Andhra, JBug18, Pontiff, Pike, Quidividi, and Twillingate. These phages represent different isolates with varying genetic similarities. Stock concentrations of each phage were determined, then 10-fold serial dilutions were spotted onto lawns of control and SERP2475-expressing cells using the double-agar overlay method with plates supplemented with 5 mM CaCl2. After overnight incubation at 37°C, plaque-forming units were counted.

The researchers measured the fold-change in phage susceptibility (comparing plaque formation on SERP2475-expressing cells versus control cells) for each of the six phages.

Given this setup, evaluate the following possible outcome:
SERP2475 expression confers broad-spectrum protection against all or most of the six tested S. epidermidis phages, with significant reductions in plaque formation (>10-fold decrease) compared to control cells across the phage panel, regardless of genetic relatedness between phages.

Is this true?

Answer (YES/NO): NO